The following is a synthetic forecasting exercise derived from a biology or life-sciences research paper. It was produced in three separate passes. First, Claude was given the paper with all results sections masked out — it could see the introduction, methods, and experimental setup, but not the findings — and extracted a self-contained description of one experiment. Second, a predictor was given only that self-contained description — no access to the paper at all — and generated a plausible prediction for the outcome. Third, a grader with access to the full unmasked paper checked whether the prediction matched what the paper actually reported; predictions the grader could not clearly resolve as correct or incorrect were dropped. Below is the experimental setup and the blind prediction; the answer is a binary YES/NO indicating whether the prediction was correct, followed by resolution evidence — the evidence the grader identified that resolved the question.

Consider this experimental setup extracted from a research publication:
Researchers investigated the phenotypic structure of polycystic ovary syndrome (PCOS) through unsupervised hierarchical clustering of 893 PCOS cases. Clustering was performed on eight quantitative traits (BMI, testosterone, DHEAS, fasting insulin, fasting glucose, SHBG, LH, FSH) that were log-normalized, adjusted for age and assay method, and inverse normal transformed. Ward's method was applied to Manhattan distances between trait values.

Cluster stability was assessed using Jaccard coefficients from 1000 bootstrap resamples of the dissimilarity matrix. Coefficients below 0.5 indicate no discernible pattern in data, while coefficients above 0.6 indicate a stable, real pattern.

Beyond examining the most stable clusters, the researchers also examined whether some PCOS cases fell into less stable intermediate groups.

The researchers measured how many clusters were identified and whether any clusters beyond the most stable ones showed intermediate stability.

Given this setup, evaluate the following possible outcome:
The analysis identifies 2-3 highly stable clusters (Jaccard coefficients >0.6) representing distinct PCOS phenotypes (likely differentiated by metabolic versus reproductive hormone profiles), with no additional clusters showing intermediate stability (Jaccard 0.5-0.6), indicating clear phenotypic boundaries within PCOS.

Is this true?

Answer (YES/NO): NO